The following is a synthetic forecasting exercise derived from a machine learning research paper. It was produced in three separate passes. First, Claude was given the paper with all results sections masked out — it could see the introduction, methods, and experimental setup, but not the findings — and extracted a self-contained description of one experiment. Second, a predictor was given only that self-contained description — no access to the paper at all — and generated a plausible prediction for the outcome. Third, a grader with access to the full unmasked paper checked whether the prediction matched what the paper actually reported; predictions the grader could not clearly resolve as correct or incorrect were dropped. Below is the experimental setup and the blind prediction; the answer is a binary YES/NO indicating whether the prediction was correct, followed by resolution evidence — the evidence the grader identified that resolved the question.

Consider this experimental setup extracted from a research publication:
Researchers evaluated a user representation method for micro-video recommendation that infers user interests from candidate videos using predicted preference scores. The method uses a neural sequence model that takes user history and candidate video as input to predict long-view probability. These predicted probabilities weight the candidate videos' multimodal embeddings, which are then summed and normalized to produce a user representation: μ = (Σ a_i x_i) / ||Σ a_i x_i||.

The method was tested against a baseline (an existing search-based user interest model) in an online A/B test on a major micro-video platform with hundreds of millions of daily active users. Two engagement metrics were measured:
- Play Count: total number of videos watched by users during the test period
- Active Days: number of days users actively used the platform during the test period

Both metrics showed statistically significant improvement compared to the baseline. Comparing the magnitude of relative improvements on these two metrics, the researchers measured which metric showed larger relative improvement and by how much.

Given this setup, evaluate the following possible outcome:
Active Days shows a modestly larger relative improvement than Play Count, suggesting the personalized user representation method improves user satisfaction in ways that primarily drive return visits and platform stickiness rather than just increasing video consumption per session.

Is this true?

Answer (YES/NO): NO